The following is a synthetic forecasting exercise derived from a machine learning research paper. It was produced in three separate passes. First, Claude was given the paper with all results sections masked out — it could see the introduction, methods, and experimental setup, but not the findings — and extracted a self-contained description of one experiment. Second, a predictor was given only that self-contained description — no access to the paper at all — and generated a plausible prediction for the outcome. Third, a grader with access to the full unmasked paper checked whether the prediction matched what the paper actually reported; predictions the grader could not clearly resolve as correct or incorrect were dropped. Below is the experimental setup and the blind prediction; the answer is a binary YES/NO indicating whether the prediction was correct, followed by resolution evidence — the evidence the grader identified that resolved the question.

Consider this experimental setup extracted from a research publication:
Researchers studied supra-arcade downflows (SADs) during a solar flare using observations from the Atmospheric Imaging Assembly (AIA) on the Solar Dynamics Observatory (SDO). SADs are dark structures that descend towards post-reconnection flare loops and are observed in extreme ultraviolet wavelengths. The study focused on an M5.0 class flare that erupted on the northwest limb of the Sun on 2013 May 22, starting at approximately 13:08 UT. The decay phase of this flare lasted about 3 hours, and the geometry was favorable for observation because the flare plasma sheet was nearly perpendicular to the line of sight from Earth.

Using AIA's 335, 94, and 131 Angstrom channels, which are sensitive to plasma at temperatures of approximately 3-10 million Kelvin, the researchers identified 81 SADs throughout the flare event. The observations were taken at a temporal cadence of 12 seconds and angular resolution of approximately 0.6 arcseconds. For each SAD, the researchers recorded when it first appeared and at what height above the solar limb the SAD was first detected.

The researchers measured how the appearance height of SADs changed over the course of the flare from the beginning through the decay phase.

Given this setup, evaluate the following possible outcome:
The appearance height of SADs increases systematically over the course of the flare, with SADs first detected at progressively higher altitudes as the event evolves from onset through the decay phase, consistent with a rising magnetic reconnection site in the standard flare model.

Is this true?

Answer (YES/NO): NO